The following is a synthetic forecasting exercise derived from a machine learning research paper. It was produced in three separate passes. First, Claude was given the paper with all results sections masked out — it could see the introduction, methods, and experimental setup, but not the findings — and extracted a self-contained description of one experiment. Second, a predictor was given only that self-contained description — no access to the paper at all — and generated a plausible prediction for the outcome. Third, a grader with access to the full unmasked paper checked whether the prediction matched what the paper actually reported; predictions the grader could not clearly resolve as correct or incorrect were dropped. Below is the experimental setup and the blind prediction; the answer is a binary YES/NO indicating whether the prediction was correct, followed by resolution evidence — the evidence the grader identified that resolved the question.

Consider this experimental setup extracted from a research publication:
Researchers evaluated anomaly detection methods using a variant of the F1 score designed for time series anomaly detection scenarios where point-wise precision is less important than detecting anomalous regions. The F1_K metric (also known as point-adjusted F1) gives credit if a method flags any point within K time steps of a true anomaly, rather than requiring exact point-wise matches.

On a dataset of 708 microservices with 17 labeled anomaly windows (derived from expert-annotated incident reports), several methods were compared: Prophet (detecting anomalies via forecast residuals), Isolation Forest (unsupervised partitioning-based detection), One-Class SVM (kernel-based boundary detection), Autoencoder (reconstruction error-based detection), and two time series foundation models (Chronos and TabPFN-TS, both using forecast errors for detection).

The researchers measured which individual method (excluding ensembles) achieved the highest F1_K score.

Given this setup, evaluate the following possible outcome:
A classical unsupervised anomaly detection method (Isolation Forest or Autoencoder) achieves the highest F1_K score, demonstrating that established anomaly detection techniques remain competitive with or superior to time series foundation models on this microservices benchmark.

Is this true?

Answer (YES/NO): NO